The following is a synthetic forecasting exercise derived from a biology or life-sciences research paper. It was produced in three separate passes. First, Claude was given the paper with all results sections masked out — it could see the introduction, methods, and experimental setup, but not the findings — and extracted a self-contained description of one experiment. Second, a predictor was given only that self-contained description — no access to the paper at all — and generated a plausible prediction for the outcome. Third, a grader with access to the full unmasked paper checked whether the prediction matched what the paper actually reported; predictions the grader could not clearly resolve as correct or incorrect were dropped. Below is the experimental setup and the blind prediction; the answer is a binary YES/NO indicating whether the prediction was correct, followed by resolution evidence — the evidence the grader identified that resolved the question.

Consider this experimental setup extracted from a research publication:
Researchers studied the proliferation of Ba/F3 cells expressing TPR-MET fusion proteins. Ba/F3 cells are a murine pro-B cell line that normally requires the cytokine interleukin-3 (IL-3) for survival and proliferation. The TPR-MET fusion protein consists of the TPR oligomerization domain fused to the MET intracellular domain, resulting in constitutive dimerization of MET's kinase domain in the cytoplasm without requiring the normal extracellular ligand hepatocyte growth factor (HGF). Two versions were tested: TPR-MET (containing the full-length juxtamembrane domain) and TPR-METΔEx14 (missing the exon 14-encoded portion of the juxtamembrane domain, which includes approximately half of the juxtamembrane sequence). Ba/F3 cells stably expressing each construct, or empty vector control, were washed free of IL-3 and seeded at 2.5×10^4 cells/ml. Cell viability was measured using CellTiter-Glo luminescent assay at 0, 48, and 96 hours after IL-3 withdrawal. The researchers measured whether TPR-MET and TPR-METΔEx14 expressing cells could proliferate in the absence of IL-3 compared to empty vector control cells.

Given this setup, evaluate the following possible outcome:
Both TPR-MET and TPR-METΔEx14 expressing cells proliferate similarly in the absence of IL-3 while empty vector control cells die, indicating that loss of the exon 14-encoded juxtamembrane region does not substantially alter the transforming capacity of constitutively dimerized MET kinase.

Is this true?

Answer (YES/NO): YES